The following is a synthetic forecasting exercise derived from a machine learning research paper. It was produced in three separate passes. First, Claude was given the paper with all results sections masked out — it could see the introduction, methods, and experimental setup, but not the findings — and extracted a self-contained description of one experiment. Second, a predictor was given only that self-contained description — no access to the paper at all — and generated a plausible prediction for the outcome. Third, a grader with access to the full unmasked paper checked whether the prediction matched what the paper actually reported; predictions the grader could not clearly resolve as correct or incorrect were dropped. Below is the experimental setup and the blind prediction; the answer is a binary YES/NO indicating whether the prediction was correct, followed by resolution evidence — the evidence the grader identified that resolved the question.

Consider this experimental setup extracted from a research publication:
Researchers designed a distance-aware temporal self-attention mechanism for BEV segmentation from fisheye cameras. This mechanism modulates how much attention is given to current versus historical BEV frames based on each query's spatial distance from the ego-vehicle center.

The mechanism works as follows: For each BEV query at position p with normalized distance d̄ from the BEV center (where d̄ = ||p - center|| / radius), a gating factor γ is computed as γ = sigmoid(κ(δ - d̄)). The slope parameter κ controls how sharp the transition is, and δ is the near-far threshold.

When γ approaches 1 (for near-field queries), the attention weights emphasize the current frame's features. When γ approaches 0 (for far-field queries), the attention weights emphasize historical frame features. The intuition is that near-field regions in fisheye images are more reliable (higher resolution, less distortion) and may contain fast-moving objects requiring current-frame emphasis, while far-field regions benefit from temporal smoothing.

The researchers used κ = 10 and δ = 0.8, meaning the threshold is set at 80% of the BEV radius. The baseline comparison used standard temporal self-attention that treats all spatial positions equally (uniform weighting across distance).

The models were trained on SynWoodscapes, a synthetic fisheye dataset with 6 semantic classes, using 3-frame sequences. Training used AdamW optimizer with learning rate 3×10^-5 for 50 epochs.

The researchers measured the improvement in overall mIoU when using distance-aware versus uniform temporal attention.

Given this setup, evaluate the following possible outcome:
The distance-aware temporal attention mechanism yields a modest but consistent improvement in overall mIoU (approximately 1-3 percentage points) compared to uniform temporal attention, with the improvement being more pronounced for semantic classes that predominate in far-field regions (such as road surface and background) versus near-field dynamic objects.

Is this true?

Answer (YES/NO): NO